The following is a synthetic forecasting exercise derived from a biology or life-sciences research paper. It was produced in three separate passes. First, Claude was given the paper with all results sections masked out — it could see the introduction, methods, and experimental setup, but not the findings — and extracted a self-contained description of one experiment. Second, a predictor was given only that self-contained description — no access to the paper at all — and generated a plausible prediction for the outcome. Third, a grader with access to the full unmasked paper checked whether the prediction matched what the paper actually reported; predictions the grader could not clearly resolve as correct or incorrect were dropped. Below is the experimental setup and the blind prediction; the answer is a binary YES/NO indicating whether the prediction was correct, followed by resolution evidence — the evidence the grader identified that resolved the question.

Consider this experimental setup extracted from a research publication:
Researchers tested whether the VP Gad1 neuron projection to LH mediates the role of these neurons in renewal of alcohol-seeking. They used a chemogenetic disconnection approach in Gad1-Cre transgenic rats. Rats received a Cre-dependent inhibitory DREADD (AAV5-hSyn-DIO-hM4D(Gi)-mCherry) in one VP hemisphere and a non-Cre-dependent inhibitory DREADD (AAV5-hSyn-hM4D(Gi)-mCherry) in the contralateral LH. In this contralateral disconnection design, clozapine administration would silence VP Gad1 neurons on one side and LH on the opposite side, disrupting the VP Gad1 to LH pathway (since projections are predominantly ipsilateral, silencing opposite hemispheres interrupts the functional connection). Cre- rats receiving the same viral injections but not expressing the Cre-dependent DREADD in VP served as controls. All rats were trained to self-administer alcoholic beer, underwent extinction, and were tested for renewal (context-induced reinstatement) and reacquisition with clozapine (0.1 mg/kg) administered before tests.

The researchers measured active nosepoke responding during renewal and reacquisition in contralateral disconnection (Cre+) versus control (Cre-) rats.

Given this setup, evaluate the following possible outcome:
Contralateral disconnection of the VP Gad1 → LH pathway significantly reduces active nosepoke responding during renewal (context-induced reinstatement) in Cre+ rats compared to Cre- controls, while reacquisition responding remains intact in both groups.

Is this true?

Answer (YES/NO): YES